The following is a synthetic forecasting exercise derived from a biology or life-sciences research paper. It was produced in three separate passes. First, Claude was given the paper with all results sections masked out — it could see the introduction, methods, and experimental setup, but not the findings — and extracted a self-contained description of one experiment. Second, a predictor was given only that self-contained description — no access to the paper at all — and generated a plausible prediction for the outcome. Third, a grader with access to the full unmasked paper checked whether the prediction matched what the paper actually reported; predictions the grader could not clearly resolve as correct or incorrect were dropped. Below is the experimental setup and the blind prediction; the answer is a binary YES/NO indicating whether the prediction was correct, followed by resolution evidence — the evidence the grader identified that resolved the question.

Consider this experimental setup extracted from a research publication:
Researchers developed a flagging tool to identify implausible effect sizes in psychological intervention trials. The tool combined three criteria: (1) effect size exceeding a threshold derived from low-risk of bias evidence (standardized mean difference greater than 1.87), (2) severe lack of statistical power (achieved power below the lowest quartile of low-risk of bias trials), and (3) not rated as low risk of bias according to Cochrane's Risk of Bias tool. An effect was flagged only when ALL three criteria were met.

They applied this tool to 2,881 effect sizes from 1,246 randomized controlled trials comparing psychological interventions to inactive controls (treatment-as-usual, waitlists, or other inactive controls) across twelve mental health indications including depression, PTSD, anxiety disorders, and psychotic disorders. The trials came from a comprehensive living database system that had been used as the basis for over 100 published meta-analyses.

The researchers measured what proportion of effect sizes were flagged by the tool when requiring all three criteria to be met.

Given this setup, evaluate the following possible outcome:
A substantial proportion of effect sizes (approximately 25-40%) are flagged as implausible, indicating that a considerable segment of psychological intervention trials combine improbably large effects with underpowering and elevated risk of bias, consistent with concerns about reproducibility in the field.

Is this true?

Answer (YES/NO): NO